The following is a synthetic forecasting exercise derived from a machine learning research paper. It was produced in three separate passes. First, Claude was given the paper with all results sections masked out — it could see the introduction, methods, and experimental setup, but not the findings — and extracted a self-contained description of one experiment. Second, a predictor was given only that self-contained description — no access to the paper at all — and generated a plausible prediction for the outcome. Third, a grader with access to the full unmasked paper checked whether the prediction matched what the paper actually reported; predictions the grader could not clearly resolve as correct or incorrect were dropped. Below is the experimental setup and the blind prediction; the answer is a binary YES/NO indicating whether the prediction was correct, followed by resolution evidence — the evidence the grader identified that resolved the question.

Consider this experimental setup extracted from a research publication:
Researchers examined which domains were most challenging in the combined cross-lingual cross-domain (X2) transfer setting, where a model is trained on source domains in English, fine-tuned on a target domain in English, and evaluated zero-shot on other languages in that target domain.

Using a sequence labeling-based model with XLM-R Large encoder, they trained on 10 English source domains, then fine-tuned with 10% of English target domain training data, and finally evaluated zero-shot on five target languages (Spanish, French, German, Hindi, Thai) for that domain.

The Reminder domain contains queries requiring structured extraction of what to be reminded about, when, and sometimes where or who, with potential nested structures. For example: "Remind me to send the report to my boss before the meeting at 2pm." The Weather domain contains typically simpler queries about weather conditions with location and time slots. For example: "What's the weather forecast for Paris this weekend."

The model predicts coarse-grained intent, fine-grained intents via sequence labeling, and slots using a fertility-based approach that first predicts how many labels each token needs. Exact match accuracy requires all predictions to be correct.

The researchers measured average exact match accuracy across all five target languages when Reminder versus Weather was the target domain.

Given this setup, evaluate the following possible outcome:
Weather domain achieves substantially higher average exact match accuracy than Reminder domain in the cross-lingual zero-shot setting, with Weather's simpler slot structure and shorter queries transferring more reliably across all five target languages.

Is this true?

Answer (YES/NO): YES